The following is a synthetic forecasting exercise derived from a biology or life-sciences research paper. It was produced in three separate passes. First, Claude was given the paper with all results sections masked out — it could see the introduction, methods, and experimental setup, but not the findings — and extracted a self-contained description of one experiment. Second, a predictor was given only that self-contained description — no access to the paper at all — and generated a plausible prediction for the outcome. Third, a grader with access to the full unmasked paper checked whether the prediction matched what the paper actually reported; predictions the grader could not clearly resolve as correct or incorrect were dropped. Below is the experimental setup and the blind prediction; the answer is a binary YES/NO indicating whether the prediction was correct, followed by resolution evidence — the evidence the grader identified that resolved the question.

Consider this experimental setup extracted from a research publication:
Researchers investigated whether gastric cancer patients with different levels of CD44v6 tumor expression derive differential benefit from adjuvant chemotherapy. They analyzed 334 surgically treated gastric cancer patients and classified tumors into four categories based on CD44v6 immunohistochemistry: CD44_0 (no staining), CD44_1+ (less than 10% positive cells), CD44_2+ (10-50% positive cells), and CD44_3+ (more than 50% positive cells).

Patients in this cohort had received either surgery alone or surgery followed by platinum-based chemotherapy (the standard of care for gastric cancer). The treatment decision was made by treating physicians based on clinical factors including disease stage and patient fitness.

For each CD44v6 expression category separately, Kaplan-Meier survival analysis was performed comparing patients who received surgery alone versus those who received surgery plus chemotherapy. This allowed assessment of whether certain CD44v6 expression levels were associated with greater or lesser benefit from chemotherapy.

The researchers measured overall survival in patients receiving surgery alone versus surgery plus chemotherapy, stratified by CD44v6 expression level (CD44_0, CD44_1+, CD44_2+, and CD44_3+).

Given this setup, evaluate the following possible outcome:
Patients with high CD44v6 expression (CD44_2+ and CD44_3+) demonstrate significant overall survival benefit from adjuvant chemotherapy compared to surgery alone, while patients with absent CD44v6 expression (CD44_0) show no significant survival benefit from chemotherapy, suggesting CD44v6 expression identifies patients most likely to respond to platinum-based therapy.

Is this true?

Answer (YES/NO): YES